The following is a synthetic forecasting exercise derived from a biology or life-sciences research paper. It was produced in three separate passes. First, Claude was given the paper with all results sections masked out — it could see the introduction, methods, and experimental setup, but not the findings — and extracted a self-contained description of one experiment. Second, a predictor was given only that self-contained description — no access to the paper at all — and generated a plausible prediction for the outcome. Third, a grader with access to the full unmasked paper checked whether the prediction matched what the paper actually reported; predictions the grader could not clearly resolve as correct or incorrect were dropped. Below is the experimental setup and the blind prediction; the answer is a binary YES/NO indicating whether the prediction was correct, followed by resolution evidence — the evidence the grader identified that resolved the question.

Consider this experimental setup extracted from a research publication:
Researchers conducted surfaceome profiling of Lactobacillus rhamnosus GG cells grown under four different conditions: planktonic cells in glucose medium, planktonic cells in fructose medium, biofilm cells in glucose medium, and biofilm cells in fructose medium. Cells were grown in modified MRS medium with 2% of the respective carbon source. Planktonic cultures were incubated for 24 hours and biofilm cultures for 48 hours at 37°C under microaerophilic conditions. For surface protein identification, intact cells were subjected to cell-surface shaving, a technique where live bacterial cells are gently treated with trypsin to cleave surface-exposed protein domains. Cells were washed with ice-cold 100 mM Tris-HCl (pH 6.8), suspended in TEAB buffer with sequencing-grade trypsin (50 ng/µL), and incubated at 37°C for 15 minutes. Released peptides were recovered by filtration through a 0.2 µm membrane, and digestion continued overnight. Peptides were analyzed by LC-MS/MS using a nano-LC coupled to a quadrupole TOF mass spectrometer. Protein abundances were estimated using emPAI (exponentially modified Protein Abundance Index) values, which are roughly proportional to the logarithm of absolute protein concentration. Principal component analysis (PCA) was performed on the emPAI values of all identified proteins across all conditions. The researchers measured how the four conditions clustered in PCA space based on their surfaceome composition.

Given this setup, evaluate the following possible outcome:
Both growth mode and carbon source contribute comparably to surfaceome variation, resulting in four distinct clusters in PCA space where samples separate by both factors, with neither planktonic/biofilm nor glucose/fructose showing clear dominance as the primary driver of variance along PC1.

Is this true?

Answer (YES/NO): NO